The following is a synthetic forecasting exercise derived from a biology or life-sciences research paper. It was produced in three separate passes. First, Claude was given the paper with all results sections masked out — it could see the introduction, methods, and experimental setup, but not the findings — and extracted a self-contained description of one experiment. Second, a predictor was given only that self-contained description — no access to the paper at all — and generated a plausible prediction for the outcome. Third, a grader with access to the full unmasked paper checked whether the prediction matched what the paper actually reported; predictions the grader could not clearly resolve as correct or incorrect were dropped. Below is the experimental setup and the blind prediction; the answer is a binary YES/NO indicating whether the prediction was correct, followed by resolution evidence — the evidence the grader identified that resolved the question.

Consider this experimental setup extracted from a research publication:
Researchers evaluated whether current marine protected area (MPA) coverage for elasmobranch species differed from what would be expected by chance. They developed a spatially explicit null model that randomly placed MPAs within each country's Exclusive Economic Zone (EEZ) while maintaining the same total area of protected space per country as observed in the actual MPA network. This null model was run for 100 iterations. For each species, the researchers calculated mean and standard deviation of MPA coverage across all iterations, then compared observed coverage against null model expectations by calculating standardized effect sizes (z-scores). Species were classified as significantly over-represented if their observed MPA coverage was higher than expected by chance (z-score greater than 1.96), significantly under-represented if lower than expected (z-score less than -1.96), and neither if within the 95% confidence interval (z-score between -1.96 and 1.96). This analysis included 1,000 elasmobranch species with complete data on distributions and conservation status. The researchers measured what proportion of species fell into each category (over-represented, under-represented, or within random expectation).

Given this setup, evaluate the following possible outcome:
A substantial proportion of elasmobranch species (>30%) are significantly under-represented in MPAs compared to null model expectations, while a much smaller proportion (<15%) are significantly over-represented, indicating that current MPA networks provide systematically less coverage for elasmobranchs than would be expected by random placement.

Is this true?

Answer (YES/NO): NO